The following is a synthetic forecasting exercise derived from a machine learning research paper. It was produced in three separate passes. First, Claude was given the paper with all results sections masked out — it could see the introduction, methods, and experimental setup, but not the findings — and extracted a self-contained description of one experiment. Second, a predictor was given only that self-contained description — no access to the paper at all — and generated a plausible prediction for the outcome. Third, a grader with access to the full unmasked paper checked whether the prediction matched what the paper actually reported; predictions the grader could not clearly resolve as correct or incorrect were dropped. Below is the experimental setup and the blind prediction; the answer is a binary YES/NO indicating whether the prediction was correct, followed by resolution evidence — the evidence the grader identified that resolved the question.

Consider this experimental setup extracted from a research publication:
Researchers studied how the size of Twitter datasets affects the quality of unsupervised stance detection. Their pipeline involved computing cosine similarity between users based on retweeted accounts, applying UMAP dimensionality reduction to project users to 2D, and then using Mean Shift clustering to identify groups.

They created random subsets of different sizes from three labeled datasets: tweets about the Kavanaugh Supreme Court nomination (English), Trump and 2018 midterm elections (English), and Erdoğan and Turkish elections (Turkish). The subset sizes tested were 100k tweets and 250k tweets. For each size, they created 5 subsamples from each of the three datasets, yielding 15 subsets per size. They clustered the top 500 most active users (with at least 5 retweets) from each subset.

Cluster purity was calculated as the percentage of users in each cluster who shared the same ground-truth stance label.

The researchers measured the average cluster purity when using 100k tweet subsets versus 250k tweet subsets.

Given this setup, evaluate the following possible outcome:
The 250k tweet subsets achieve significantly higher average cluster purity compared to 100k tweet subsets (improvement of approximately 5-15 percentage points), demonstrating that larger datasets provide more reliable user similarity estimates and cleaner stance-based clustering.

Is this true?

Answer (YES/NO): YES